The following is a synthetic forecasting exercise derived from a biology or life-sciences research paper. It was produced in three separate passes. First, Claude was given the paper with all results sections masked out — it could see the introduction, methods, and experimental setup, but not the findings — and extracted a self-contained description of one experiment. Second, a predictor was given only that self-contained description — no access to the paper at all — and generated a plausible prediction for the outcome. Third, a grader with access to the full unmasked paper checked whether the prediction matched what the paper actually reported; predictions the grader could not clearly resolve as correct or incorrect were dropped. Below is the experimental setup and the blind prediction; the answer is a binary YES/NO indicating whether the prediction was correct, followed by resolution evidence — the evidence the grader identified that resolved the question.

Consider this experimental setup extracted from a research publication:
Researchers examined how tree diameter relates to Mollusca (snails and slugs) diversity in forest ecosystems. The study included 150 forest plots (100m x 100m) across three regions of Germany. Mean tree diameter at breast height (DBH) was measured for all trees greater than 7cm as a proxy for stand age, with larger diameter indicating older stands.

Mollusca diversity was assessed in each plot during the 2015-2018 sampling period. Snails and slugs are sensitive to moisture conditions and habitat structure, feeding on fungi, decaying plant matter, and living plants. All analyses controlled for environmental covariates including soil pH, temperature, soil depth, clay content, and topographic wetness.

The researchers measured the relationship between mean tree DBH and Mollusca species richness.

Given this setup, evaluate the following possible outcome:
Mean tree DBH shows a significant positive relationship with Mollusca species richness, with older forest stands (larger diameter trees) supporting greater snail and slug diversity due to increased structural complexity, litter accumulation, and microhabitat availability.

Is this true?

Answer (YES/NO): NO